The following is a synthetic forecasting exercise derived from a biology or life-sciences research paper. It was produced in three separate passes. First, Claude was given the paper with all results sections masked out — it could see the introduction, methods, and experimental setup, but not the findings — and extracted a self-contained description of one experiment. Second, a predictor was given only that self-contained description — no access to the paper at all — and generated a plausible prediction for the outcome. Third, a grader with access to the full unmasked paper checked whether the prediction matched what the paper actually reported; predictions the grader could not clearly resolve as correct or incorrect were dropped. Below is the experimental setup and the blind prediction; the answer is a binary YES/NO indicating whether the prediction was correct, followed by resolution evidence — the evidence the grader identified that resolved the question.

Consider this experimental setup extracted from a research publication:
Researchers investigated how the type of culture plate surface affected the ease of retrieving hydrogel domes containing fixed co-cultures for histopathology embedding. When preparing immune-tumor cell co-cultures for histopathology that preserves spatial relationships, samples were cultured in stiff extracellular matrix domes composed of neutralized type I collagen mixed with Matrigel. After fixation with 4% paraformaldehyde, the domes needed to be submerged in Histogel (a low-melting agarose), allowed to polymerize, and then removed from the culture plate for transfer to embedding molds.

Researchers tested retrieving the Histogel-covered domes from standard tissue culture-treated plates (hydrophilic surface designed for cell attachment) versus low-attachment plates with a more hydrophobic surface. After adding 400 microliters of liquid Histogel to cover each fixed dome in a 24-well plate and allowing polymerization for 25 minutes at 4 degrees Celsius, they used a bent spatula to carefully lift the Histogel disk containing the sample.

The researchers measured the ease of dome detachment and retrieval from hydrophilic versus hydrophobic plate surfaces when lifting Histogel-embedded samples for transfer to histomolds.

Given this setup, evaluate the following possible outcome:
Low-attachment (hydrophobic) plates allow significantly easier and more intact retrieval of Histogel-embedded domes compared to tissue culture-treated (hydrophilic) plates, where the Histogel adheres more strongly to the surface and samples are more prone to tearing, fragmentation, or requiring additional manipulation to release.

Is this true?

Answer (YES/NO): YES